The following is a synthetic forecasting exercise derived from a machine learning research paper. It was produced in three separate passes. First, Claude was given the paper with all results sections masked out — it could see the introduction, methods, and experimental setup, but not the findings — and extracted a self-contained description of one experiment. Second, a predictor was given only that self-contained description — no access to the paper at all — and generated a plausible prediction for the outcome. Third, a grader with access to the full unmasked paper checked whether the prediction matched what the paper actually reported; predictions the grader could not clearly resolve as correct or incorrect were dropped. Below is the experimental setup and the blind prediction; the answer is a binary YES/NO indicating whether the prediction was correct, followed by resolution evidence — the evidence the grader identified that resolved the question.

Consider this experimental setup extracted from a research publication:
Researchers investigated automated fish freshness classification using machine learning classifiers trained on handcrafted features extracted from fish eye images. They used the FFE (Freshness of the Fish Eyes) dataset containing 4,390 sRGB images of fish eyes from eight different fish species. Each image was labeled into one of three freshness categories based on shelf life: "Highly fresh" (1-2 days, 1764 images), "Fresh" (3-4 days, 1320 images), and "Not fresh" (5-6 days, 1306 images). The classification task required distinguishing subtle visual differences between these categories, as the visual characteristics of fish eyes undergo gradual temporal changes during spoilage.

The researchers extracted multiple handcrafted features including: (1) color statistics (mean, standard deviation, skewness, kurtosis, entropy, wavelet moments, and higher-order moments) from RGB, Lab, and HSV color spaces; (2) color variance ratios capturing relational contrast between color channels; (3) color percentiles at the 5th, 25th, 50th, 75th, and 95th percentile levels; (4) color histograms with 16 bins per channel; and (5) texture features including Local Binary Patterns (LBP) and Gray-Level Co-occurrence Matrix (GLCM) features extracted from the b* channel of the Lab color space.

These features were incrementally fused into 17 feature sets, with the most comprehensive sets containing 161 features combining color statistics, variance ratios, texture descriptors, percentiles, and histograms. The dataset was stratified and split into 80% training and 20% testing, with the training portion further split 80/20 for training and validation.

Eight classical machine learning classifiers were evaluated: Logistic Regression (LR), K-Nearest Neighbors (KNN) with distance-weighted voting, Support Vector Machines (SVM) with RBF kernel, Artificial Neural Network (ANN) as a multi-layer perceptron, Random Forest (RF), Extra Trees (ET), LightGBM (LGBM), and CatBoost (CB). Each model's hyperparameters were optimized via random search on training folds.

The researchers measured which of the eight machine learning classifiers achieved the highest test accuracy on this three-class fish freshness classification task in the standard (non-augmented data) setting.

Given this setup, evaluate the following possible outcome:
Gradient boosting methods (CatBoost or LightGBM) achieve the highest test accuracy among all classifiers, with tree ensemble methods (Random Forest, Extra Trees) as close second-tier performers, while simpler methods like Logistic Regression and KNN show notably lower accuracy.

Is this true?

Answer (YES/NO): NO